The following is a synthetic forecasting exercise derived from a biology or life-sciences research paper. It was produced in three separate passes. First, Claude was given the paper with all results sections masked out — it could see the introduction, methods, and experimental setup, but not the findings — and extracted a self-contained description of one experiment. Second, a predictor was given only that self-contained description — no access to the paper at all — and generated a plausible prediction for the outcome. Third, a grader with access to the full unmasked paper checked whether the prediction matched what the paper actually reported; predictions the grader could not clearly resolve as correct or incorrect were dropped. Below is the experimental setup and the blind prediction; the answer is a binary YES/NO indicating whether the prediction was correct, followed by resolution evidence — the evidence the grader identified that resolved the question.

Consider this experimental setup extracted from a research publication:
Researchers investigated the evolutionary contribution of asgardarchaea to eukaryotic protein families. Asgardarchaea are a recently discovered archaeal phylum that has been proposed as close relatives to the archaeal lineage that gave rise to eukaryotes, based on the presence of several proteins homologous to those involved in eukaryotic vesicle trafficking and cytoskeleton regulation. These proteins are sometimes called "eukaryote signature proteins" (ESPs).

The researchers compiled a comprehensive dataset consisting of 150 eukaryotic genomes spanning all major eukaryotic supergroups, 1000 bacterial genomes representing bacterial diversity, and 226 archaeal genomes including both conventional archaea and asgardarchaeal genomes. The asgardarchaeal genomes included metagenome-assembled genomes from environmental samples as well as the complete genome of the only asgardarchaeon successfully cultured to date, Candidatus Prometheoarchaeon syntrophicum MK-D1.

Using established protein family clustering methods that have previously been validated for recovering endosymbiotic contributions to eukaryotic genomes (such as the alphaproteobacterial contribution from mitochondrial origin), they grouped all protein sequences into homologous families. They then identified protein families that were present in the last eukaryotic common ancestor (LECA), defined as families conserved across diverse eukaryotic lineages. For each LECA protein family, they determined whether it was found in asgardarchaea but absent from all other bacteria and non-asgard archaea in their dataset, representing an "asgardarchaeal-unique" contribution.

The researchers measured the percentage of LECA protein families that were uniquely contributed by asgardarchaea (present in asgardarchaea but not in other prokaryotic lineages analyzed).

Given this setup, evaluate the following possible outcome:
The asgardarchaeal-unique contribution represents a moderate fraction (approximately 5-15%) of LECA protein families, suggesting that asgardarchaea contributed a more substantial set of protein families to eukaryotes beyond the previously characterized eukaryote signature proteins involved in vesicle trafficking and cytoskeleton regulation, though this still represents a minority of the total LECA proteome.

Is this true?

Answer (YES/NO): NO